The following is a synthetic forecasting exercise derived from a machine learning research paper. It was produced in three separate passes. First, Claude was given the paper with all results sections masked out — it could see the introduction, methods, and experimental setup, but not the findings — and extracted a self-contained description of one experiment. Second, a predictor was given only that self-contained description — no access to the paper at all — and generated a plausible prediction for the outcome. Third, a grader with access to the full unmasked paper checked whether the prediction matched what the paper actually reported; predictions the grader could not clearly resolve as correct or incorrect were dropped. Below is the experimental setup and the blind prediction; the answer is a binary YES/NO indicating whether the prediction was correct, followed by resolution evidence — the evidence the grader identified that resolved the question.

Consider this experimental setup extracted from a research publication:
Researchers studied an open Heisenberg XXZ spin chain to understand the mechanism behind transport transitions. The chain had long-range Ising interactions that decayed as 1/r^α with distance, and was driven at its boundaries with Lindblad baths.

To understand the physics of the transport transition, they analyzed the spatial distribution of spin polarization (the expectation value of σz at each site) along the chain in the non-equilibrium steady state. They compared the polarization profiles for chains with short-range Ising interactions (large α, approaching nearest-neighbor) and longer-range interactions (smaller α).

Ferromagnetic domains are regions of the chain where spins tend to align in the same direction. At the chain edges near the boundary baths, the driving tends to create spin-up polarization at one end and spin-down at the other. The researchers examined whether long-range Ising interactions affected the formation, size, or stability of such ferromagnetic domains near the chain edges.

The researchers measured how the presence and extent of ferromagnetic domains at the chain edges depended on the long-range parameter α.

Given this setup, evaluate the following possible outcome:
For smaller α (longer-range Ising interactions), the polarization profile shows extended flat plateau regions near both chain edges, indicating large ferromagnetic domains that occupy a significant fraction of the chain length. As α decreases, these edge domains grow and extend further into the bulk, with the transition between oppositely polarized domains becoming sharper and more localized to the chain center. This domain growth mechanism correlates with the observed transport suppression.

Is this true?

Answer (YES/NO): NO